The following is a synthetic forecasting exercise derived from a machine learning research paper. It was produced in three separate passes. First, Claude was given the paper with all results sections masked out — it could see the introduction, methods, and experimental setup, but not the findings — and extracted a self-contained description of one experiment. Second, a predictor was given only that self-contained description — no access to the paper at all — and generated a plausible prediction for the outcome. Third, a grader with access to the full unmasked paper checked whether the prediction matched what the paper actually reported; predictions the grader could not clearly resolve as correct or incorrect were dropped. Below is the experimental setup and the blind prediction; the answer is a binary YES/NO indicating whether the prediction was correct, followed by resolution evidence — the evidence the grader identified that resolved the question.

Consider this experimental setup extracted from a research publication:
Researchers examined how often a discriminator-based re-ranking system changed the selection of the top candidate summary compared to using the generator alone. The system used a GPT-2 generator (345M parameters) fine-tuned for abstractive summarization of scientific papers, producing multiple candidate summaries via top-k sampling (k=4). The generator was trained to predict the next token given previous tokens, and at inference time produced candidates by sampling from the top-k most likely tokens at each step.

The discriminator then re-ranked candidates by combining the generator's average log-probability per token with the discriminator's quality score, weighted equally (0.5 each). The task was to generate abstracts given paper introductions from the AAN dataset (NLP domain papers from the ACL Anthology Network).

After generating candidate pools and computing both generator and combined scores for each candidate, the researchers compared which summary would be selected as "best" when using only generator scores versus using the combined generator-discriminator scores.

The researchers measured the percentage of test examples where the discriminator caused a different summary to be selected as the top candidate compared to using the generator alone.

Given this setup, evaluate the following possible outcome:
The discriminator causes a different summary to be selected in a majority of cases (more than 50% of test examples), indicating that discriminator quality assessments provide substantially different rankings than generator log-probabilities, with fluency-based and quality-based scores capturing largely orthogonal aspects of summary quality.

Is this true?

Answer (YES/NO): YES